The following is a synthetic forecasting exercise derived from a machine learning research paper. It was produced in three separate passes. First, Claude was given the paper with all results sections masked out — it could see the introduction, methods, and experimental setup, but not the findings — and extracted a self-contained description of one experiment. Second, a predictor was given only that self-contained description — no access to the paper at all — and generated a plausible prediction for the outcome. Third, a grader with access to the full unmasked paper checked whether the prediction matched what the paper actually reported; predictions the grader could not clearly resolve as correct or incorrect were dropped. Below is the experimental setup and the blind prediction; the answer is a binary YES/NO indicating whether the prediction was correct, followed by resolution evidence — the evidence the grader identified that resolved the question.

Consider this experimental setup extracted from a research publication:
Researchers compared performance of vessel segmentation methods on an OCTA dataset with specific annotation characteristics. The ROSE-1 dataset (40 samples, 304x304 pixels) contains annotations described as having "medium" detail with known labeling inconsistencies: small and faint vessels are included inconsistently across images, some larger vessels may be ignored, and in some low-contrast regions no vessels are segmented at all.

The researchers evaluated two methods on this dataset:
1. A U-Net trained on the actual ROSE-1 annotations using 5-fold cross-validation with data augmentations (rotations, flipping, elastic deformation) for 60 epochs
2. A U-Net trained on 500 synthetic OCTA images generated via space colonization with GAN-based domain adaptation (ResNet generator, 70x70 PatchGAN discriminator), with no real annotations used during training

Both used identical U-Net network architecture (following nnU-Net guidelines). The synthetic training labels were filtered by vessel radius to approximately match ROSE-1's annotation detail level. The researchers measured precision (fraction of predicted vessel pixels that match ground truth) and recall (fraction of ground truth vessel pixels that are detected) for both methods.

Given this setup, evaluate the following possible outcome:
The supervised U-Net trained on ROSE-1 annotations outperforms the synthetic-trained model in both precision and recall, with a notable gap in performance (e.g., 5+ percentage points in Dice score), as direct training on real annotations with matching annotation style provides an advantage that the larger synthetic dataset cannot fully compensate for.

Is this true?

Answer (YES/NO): YES